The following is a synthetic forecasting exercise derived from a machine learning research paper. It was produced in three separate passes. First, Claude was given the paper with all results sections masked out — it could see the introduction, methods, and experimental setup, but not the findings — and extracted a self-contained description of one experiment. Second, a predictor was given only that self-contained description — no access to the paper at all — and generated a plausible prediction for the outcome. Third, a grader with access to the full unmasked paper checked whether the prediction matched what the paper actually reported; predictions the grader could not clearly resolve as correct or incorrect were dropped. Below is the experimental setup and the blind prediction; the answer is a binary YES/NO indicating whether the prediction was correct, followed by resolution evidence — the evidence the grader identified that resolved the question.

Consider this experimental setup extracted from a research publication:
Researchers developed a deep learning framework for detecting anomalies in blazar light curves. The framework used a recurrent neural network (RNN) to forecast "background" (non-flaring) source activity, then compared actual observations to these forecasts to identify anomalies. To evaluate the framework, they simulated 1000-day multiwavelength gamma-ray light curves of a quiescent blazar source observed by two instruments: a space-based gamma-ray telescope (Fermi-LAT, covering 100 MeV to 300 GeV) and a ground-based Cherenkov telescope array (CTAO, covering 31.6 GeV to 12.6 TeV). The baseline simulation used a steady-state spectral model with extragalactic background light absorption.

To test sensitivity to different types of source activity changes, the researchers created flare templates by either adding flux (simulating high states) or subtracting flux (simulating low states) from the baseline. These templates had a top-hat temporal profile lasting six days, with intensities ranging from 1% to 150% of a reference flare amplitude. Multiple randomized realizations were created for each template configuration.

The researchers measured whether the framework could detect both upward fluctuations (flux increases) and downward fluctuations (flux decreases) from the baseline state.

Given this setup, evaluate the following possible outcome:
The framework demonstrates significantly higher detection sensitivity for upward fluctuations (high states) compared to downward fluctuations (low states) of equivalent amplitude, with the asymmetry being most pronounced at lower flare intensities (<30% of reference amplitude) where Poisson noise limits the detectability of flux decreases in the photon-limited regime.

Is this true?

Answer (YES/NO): NO